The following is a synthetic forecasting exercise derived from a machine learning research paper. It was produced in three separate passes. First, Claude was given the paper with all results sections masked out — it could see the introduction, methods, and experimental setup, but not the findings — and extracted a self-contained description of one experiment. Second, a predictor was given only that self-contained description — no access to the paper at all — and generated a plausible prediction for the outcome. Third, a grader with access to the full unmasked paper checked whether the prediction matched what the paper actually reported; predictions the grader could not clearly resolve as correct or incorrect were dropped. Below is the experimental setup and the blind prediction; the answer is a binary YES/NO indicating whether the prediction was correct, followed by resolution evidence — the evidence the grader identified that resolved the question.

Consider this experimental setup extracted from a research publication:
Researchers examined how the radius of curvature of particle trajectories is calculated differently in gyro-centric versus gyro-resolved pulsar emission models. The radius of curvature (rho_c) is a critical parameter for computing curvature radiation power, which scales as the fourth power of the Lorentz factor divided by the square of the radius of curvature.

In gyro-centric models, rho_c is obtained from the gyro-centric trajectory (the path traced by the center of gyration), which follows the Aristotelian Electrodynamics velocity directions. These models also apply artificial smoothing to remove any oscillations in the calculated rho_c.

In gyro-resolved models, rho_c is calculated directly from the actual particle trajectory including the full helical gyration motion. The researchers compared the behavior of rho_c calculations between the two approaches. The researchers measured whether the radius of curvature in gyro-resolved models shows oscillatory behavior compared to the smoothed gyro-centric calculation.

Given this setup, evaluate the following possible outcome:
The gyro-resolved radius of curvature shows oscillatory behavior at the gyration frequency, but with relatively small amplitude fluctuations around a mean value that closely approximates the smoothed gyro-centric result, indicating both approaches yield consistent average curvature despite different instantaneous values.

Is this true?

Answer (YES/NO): YES